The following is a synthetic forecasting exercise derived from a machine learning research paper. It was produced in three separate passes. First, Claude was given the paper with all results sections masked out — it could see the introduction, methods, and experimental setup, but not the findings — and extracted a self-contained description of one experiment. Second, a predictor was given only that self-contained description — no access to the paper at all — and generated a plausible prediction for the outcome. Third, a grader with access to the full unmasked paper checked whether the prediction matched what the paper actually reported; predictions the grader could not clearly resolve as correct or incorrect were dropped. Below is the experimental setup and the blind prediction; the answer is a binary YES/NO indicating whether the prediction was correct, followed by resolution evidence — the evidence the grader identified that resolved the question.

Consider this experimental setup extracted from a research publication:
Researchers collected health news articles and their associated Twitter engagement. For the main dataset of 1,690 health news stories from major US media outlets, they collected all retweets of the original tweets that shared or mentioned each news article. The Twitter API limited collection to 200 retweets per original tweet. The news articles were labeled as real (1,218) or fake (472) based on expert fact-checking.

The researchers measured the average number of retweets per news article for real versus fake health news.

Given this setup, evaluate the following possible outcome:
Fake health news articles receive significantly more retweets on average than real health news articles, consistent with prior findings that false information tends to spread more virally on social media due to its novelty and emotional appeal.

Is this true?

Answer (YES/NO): NO